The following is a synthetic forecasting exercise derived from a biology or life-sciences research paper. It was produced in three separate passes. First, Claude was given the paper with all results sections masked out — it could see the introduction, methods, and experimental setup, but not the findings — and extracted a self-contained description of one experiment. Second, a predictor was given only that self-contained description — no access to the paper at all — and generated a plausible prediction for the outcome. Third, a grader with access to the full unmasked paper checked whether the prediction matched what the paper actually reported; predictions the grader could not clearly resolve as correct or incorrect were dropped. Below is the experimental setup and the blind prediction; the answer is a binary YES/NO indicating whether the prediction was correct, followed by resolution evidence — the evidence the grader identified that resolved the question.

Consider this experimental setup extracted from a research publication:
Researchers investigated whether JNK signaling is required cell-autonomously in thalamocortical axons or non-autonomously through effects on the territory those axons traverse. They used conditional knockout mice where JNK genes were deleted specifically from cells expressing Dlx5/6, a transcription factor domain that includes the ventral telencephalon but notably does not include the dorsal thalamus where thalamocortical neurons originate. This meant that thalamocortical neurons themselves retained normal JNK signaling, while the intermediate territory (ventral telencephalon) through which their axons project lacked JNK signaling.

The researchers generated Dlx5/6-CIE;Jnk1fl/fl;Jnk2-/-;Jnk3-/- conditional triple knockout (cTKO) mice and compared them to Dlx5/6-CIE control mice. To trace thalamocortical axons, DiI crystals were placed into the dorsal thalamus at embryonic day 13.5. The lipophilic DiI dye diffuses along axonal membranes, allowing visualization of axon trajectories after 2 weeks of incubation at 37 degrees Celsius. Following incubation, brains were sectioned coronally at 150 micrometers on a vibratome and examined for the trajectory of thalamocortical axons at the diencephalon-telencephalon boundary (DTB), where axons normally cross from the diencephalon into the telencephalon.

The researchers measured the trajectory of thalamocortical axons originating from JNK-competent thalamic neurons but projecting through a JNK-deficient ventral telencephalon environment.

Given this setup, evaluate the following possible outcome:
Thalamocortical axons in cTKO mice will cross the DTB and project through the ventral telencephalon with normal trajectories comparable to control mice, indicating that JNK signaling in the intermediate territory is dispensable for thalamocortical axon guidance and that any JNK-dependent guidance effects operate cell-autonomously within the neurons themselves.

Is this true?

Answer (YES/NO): NO